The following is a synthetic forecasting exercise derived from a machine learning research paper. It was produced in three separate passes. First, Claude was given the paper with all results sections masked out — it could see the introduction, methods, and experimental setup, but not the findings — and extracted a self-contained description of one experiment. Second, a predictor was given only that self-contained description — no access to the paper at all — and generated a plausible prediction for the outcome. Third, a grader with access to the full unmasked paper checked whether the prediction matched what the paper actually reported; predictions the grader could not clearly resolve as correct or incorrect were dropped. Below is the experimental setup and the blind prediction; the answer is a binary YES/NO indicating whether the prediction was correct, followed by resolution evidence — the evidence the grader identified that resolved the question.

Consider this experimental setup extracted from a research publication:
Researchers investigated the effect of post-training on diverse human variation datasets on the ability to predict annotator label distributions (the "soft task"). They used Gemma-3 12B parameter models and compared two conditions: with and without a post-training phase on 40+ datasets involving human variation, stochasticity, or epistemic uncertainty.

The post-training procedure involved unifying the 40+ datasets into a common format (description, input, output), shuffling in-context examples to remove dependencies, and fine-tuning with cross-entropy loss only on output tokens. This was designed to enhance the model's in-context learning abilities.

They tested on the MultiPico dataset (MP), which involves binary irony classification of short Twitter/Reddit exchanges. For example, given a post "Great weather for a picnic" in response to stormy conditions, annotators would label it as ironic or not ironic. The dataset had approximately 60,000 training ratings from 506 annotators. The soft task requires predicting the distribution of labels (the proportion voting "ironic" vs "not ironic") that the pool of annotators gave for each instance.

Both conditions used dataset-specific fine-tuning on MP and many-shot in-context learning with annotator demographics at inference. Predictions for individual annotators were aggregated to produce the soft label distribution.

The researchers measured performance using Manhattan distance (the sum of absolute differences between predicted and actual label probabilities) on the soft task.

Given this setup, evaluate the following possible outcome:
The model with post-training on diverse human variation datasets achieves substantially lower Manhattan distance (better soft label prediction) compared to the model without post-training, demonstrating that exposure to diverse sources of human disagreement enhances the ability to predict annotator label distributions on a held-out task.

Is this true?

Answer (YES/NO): YES